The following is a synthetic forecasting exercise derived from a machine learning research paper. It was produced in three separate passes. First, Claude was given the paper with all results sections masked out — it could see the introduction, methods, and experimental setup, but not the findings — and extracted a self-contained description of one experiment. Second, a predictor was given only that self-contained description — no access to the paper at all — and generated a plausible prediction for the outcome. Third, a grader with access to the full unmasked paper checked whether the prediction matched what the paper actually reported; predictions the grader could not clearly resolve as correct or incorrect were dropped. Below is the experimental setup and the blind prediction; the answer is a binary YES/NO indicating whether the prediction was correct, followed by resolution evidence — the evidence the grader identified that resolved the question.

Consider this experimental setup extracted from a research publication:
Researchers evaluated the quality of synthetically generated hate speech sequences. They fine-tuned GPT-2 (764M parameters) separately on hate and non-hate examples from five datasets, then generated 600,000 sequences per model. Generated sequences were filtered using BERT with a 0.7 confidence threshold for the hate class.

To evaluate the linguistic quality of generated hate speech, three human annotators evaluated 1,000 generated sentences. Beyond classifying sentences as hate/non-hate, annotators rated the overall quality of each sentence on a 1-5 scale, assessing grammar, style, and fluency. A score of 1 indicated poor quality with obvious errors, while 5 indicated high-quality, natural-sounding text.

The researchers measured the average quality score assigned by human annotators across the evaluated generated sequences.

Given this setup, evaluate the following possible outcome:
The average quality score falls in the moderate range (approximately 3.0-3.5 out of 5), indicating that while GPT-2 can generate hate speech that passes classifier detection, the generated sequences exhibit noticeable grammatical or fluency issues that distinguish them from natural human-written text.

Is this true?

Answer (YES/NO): NO